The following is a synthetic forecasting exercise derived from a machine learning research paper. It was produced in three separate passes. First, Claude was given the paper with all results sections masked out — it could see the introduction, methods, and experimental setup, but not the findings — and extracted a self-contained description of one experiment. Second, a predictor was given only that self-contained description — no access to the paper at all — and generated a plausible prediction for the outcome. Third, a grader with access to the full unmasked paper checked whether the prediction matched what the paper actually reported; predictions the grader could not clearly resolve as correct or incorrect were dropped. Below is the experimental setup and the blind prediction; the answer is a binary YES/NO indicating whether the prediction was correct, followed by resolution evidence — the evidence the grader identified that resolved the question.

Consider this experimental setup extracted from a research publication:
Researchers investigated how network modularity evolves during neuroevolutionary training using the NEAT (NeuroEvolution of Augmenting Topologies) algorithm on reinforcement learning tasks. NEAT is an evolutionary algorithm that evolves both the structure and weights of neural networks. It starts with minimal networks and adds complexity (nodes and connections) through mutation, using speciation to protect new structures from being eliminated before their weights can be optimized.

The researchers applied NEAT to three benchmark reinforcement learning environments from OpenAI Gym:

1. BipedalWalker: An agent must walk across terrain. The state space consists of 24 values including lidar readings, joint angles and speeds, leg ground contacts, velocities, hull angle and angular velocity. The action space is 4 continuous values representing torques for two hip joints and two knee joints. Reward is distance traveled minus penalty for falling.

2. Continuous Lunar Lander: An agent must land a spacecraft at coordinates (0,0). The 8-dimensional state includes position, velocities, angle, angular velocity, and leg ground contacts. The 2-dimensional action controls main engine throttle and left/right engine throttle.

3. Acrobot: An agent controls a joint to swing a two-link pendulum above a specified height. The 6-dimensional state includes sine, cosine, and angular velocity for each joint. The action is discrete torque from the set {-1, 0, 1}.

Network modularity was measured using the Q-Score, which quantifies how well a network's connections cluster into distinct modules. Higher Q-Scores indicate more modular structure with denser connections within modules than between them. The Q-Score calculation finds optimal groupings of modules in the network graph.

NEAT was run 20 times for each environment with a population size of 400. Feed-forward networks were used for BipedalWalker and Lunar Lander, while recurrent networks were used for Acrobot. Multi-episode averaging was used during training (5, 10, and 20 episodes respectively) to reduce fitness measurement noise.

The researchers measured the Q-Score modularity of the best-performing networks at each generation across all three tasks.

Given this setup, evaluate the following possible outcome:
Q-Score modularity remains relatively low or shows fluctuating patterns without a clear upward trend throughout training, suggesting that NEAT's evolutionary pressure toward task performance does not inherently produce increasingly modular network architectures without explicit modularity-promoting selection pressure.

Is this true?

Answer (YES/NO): NO